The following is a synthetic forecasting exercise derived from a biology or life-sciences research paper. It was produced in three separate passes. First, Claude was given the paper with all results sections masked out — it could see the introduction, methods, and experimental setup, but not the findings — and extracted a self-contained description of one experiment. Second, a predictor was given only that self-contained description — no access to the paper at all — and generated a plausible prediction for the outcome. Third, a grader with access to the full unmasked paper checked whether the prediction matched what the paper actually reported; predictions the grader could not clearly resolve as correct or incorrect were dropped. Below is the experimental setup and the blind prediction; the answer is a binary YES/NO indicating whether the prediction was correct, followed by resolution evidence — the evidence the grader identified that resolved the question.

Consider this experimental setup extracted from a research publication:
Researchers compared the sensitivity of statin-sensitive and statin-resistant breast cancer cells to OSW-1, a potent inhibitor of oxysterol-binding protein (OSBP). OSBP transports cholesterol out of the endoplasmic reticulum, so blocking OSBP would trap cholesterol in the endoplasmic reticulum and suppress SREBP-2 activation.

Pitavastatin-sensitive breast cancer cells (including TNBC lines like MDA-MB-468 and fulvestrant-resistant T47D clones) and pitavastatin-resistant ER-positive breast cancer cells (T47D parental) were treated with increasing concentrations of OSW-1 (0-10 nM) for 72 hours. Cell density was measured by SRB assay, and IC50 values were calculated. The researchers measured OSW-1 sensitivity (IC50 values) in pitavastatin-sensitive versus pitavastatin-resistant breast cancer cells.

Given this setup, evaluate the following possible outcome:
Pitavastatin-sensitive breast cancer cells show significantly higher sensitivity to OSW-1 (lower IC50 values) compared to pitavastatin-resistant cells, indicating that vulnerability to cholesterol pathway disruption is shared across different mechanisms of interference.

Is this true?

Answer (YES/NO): YES